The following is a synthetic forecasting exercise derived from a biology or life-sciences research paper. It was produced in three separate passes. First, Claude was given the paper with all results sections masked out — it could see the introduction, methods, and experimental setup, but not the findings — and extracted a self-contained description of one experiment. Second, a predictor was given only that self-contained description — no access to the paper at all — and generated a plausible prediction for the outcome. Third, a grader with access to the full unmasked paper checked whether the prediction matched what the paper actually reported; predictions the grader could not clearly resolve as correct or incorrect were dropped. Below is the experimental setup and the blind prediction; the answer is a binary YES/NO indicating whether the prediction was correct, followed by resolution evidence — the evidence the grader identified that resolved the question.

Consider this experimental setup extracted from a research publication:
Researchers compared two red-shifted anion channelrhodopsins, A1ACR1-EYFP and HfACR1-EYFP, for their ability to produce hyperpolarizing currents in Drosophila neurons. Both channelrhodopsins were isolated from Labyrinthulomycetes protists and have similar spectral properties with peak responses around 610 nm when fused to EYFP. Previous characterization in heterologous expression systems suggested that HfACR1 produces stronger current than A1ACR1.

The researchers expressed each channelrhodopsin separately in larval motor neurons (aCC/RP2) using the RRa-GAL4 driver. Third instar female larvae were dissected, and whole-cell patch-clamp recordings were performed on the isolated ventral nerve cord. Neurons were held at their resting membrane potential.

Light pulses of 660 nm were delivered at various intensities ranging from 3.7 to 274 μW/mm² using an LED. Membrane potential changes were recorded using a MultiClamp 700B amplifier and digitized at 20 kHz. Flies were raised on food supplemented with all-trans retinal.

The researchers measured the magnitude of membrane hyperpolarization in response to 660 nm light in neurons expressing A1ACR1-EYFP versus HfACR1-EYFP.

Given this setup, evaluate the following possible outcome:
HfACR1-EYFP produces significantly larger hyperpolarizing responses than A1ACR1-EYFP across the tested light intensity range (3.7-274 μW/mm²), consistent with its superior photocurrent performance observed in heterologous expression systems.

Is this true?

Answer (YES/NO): YES